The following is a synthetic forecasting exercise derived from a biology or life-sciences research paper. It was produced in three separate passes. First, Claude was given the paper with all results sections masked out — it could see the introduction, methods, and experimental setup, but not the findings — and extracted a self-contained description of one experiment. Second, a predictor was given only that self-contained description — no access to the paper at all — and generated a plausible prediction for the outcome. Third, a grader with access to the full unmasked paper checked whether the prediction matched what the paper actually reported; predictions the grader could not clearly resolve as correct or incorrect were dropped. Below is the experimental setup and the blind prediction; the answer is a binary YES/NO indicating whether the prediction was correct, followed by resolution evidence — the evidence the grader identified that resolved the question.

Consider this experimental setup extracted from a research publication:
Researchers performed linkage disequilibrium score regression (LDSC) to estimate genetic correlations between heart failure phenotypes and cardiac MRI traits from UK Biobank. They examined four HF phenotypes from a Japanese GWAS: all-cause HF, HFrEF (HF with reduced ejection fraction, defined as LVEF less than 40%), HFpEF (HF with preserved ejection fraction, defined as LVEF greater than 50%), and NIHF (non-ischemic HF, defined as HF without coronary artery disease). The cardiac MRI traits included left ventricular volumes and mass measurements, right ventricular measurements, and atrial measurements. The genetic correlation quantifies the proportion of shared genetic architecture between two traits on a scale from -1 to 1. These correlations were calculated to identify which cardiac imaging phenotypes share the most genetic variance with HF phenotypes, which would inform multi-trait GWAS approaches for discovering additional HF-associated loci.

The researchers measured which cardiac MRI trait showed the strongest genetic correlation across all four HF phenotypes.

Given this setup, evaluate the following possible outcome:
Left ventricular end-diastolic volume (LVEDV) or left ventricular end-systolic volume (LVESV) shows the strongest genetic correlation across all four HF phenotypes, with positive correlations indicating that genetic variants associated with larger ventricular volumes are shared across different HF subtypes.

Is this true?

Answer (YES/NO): NO